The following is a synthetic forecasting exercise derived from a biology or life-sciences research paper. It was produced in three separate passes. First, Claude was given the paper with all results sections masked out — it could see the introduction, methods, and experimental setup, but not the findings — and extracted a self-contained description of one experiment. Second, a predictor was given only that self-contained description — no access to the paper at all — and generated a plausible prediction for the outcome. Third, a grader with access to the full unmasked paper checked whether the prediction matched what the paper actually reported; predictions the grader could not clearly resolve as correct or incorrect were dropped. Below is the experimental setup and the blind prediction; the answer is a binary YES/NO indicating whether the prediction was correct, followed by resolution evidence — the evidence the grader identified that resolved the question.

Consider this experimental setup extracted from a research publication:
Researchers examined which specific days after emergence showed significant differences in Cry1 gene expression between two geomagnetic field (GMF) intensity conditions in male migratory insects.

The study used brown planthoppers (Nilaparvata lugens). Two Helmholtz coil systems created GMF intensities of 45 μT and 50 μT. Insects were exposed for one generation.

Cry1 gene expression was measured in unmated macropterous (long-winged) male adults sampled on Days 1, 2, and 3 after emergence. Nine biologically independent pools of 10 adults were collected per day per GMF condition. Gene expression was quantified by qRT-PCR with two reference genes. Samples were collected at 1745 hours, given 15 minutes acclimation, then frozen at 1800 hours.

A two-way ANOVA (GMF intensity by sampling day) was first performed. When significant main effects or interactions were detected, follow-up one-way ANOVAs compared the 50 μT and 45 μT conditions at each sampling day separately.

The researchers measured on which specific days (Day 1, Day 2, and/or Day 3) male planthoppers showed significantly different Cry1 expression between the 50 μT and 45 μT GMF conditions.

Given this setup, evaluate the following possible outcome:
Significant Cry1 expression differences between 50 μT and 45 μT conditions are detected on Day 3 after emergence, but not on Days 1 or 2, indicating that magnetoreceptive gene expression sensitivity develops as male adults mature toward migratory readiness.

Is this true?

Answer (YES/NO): NO